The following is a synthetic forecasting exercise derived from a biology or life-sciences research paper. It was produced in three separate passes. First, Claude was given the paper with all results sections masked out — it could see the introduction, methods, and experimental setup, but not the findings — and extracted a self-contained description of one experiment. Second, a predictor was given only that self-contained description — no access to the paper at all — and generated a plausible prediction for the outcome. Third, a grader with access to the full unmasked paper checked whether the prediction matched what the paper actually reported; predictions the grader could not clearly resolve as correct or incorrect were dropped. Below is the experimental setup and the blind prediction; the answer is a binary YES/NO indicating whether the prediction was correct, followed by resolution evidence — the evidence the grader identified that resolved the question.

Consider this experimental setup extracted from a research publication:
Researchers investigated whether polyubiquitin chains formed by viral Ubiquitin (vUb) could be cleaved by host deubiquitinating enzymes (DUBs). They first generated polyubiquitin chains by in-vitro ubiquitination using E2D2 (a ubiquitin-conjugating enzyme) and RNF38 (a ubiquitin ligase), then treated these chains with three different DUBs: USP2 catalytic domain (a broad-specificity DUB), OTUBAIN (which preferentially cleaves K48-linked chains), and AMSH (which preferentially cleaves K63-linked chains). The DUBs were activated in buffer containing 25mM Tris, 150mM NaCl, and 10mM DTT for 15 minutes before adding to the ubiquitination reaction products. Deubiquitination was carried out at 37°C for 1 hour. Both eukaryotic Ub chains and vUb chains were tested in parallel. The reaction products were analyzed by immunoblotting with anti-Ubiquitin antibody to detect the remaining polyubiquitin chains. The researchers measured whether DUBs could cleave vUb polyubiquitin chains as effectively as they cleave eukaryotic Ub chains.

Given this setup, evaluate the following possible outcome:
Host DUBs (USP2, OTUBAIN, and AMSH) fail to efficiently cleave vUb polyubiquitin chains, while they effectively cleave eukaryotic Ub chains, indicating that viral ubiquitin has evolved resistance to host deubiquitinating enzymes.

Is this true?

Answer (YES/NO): NO